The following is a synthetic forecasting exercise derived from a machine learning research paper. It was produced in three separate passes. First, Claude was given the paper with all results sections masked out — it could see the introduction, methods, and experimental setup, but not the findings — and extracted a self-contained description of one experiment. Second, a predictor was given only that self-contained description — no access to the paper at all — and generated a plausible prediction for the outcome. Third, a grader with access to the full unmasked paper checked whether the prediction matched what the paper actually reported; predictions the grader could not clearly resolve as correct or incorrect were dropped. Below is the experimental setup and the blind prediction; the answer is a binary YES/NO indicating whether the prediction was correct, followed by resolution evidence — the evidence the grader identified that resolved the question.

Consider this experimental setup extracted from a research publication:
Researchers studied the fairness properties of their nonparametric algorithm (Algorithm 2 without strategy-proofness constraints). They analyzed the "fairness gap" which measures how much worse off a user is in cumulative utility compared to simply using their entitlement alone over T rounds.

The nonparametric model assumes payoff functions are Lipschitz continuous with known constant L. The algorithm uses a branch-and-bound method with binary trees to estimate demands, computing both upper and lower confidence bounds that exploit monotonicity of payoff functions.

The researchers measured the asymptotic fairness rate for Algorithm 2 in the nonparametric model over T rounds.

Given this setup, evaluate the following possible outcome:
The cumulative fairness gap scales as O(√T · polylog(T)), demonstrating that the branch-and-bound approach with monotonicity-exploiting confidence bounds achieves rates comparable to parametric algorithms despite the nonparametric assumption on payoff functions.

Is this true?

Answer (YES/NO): YES